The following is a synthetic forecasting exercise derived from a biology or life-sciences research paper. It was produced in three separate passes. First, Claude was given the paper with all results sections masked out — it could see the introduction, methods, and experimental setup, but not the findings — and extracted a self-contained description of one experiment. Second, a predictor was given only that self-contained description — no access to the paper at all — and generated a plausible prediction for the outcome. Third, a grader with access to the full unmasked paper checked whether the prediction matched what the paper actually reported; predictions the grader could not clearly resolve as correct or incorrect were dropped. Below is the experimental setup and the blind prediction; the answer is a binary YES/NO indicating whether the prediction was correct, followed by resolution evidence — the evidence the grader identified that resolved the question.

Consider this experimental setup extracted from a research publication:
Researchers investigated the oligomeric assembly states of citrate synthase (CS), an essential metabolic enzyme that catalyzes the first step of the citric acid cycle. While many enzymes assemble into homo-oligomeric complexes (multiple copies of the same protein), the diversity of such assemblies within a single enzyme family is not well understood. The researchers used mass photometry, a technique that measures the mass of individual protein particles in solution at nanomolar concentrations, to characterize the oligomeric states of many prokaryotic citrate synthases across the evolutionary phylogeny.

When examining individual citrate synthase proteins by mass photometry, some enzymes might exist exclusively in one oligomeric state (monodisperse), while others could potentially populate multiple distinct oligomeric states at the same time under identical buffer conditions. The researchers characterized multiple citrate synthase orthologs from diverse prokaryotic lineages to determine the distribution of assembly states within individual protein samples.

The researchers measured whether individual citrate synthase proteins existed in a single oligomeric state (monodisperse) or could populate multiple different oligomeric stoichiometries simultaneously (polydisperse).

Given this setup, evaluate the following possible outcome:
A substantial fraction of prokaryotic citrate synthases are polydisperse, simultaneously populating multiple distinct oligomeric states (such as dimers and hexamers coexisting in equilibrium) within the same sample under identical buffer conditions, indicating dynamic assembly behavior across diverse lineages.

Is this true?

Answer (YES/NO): NO